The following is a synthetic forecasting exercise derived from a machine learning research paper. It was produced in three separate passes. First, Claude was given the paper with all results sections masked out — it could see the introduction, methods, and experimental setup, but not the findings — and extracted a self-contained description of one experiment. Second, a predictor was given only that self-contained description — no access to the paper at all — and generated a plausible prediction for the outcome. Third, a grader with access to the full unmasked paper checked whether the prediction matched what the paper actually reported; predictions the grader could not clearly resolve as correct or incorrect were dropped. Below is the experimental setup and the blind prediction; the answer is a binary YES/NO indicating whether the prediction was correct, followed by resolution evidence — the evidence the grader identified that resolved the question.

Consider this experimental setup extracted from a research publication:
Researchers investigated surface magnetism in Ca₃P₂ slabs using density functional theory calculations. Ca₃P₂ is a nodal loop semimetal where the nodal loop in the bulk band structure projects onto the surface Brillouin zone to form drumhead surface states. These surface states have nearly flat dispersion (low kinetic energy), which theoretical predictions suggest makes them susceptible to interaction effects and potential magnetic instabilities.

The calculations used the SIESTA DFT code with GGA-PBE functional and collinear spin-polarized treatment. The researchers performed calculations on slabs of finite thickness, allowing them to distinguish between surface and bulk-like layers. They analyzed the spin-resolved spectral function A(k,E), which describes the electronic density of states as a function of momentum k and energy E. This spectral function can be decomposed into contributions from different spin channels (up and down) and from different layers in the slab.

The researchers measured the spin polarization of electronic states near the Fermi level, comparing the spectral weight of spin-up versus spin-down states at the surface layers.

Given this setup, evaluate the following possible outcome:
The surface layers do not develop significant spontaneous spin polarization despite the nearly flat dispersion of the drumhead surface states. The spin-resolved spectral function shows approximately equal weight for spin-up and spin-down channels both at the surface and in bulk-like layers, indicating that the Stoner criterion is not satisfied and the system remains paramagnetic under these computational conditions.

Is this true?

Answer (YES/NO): NO